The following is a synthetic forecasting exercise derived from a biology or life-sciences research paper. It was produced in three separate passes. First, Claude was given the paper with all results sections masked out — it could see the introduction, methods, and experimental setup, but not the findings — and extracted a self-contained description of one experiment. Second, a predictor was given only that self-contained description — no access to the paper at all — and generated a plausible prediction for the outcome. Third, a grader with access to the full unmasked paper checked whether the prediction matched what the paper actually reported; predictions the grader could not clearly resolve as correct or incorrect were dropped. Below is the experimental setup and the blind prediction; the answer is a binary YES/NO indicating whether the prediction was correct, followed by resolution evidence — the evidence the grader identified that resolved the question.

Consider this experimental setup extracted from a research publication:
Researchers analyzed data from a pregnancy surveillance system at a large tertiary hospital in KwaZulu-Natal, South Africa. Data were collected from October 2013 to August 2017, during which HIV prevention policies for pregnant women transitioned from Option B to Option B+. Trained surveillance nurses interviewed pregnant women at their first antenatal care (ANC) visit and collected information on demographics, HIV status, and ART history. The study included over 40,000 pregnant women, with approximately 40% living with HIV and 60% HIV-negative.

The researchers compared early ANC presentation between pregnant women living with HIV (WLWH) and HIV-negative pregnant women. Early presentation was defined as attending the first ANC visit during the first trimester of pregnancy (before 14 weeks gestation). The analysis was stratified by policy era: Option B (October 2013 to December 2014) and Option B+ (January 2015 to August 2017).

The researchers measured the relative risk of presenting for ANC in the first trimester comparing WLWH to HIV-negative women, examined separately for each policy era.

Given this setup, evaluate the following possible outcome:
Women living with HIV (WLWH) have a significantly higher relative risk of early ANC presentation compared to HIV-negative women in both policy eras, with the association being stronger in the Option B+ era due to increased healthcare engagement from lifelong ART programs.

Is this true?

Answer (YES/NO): YES